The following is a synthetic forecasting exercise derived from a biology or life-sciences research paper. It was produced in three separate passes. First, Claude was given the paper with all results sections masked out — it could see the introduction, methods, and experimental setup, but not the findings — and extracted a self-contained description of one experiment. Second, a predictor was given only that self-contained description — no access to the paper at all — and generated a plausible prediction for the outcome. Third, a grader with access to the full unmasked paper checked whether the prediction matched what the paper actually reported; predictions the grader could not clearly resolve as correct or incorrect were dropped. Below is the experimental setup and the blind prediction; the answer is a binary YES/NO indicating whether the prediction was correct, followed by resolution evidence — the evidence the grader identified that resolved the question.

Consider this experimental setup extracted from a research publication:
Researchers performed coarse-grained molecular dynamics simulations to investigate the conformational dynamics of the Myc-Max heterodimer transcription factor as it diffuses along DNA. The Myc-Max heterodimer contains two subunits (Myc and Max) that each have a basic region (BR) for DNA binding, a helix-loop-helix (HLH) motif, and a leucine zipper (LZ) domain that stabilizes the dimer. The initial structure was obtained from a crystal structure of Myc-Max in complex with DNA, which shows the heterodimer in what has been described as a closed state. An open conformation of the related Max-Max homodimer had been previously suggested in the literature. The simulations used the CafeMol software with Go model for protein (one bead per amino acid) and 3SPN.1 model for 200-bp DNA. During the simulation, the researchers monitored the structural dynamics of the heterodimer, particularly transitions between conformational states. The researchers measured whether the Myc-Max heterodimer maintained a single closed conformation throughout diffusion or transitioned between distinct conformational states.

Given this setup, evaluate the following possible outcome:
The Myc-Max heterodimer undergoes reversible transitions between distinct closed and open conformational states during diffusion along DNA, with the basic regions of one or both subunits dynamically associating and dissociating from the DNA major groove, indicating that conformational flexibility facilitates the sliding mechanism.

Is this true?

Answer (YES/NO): YES